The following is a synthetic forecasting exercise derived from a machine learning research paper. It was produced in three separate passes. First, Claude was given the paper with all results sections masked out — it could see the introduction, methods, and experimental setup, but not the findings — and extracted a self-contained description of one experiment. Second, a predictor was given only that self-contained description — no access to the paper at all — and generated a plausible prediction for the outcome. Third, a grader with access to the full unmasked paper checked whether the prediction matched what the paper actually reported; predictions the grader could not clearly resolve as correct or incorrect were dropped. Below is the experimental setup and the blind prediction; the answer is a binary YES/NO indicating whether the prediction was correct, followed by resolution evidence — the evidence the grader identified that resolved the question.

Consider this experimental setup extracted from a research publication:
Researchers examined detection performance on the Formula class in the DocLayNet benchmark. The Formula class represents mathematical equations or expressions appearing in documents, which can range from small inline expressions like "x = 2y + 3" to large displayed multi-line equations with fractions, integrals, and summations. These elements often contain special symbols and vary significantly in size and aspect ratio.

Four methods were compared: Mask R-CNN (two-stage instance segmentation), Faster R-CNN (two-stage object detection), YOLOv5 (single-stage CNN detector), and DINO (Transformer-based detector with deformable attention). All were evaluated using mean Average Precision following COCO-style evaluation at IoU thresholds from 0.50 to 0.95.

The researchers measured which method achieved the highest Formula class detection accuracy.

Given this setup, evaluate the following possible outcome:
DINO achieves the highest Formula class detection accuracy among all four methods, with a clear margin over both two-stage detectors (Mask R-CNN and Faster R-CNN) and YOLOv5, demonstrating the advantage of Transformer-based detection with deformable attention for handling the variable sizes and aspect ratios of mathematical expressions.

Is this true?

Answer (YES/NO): NO